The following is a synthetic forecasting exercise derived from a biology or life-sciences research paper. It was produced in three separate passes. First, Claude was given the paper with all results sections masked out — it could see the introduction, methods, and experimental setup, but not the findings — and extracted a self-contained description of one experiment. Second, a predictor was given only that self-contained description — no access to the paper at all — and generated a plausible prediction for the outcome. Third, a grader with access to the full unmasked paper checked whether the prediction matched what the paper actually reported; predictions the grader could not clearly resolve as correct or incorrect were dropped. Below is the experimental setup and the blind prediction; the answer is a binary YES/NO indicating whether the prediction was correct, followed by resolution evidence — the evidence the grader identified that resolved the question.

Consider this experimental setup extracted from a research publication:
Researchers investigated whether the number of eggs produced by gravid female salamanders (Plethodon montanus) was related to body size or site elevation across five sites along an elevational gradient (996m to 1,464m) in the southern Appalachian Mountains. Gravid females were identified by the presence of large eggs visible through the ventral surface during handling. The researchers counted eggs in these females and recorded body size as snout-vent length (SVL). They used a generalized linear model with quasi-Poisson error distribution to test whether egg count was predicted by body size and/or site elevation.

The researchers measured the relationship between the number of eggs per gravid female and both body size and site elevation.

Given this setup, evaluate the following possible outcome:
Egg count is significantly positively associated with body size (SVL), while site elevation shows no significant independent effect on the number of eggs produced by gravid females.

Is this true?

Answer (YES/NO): NO